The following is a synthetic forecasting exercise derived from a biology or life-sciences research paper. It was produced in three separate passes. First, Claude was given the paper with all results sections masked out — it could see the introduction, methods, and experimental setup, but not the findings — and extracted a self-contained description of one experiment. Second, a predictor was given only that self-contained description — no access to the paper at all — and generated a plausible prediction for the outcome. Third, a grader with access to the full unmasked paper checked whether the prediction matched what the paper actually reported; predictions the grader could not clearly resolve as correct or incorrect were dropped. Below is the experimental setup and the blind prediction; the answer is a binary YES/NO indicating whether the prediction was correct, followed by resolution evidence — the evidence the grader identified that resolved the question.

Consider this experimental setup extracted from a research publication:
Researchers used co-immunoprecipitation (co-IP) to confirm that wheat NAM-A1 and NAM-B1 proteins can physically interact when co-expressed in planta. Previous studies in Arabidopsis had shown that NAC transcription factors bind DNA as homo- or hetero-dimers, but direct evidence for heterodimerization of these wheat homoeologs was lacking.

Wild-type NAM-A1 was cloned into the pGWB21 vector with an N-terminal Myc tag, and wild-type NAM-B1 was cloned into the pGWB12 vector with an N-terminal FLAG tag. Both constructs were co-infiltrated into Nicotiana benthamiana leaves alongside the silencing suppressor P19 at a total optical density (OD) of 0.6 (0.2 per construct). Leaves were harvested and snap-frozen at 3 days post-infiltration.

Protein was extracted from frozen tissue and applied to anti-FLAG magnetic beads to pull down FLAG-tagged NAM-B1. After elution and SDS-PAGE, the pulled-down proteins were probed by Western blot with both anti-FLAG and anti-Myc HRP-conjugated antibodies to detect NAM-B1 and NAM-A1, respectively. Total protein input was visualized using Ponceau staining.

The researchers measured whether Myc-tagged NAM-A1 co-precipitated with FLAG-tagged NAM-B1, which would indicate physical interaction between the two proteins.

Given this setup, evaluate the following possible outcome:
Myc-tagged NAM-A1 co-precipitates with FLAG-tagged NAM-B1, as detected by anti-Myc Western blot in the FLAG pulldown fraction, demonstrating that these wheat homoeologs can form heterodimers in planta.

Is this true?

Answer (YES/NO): YES